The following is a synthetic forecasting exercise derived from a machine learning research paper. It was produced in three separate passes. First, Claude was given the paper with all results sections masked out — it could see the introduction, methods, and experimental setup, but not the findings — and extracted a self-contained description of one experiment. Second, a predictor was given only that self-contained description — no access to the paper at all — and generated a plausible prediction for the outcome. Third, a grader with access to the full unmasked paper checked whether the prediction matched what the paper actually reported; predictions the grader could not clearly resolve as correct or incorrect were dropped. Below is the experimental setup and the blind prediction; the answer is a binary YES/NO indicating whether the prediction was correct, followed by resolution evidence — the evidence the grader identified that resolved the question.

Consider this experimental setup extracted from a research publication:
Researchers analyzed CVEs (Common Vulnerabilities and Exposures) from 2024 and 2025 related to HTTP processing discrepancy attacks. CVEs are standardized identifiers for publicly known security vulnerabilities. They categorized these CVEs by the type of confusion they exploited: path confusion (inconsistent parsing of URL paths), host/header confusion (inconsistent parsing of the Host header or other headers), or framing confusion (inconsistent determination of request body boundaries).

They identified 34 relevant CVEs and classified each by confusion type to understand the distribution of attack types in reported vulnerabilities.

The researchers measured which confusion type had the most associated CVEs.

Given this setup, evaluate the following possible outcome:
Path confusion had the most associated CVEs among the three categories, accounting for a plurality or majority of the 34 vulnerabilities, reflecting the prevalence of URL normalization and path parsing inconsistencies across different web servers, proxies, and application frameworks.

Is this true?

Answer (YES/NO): NO